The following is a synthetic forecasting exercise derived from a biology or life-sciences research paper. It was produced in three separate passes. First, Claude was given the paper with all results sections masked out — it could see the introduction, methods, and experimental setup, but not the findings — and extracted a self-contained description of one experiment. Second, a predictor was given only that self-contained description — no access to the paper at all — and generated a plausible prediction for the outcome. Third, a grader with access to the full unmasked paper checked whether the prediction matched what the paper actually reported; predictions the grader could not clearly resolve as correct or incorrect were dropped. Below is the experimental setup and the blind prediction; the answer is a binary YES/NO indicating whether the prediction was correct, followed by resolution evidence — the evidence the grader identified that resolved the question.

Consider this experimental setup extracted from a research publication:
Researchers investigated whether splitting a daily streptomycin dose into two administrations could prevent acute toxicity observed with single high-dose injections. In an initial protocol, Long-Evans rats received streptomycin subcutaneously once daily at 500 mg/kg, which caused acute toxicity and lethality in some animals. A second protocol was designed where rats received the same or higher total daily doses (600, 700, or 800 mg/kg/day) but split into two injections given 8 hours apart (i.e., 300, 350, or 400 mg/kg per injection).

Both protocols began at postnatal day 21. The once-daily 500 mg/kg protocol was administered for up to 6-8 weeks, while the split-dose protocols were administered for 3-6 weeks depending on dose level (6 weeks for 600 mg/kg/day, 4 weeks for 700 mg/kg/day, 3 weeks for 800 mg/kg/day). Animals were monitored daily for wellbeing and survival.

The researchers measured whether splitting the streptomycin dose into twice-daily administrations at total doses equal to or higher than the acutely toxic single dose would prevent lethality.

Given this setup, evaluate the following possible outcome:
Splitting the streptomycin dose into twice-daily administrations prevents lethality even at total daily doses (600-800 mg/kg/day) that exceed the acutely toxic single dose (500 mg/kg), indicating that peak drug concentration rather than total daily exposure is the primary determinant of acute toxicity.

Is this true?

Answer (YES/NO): YES